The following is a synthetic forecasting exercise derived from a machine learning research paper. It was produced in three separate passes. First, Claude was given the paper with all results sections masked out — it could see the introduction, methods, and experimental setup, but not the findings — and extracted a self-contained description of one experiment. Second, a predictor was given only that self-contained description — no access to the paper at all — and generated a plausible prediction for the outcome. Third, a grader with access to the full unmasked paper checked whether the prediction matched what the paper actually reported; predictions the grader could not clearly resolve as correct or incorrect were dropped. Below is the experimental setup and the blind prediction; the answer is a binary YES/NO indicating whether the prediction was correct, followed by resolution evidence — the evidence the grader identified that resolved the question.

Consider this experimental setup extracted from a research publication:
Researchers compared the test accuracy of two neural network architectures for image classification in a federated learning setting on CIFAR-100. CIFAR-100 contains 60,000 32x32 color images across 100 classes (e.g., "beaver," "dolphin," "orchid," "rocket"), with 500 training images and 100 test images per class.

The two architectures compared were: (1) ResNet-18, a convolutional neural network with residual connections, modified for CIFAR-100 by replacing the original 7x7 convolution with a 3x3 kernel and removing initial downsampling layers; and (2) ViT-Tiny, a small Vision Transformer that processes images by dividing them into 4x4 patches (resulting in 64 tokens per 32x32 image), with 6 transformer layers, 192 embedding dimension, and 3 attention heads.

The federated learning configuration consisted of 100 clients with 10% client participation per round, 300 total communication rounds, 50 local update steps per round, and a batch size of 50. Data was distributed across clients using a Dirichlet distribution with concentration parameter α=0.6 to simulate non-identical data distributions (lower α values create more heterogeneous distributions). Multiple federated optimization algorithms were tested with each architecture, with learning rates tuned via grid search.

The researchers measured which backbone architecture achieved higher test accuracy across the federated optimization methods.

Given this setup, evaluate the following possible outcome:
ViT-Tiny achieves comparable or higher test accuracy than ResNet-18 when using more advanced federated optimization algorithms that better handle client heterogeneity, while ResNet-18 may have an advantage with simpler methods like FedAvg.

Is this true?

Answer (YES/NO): NO